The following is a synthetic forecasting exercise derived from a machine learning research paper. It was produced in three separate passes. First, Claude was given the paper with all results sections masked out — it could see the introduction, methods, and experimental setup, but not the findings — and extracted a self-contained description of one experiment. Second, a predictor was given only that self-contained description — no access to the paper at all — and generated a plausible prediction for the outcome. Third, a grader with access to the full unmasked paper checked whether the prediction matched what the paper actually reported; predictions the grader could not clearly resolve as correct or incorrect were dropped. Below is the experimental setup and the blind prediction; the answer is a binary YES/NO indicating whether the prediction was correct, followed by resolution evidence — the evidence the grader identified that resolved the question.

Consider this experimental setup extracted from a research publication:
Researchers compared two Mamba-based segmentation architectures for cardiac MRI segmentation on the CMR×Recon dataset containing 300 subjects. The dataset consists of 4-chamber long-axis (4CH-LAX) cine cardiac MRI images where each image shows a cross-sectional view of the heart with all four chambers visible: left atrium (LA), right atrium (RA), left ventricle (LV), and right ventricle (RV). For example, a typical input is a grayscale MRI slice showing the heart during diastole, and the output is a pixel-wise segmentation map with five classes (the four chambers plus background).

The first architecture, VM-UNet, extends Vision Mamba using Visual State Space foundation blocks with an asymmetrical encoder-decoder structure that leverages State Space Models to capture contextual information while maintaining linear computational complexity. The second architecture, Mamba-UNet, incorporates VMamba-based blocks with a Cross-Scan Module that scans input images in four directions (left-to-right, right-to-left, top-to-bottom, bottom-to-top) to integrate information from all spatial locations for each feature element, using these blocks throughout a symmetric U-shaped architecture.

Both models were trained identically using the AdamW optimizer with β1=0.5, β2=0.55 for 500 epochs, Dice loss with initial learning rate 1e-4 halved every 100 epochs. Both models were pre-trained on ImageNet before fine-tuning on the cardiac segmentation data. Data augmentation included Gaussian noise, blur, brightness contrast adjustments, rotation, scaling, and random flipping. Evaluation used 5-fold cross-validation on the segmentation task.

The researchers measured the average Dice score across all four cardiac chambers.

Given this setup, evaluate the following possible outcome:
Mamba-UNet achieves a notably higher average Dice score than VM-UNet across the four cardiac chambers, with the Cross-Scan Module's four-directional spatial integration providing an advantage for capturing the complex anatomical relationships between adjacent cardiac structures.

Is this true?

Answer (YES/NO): NO